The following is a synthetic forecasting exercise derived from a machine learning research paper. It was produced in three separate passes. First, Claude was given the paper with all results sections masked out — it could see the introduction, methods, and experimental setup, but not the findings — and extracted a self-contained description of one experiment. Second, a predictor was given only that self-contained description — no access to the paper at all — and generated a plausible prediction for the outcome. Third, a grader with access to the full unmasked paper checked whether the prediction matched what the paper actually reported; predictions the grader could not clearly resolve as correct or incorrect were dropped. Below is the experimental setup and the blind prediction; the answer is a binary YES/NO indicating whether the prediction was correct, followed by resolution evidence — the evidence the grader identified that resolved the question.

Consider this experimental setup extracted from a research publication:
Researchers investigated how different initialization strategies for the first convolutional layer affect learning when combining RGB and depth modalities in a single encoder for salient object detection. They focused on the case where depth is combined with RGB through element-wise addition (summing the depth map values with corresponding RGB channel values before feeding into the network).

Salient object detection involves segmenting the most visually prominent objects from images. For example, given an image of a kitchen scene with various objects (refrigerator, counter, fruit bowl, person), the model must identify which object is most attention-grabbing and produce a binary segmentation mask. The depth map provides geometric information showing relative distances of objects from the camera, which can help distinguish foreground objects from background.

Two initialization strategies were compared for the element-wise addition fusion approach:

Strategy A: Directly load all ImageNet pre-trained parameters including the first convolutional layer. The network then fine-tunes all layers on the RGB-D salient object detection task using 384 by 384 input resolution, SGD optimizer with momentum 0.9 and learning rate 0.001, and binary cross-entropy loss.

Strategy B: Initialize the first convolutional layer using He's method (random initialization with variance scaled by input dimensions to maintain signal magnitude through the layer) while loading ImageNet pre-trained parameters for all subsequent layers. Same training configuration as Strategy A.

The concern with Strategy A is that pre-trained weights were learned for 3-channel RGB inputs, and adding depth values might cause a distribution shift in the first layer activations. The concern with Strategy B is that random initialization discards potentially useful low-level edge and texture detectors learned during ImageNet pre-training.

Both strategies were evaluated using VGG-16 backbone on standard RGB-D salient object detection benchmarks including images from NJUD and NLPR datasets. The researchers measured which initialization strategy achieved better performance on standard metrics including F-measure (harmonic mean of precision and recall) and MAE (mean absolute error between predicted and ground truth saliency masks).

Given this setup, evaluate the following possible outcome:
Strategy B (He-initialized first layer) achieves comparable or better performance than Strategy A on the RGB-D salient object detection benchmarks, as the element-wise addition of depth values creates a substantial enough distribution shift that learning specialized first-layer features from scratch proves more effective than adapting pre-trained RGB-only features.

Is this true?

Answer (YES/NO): NO